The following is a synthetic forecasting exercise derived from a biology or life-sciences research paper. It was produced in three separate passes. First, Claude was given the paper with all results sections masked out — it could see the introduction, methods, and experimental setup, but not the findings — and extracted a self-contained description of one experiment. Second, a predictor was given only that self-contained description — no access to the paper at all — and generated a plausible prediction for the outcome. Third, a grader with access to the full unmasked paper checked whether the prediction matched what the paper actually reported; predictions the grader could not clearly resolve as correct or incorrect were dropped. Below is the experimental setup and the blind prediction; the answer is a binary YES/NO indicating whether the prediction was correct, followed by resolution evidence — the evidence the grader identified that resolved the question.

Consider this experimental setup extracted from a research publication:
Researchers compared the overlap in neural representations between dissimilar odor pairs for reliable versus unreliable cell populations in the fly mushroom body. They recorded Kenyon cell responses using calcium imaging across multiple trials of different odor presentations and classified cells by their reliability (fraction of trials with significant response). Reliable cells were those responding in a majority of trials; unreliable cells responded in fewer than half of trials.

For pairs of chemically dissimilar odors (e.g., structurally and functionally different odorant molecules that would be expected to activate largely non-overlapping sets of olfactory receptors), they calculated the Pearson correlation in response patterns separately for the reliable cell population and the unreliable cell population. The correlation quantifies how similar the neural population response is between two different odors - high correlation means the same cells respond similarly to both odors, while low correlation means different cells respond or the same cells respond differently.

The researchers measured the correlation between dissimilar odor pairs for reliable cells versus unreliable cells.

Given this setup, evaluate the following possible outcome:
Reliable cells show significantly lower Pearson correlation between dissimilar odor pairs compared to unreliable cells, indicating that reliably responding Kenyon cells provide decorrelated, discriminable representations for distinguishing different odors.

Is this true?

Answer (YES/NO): NO